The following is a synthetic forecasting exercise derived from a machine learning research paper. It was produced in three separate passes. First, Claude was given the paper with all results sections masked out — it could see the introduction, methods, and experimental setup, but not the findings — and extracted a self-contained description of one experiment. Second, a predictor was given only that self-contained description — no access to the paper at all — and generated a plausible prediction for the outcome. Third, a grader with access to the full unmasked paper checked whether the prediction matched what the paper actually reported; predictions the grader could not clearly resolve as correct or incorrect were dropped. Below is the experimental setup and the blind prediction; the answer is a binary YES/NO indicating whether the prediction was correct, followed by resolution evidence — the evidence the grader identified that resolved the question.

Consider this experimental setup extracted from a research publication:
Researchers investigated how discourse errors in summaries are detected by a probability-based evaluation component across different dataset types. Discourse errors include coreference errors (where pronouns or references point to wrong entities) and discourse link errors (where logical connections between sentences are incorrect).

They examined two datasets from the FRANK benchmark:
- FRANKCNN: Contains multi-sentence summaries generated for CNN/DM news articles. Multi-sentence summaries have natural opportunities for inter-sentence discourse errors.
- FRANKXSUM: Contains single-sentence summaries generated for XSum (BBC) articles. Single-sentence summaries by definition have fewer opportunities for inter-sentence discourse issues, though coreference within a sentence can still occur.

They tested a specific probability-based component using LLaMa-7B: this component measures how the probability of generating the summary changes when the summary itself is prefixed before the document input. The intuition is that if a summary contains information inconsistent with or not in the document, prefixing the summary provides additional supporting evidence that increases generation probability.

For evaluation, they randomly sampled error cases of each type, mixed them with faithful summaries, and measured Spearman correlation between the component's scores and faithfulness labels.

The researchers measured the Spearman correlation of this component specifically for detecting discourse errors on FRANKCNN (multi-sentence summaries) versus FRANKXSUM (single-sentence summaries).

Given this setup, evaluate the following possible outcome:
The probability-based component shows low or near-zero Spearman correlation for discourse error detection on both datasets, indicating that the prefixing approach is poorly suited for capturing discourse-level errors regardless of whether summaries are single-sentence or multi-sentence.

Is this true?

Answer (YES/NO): NO